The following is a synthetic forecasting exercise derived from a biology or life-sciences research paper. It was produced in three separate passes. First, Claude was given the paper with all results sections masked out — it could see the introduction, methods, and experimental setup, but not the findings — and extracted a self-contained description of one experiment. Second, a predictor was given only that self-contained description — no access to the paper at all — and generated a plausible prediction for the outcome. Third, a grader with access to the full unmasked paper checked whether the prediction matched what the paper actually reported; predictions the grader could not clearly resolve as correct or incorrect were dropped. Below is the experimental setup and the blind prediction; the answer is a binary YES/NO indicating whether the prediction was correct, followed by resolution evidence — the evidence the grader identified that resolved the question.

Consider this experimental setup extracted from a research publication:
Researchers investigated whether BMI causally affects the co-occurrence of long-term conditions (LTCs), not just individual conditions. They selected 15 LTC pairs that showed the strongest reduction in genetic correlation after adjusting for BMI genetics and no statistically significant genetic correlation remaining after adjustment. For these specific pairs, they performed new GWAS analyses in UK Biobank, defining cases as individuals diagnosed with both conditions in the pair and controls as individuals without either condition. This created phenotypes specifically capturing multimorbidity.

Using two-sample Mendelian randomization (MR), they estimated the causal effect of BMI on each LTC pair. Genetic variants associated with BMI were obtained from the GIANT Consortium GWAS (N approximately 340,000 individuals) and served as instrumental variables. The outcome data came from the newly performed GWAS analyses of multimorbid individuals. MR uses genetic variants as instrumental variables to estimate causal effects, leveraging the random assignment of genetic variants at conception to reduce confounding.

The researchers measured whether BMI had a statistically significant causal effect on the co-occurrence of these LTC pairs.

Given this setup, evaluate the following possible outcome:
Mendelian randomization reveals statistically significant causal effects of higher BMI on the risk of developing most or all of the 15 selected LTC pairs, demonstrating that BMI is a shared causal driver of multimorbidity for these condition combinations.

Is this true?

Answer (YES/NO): YES